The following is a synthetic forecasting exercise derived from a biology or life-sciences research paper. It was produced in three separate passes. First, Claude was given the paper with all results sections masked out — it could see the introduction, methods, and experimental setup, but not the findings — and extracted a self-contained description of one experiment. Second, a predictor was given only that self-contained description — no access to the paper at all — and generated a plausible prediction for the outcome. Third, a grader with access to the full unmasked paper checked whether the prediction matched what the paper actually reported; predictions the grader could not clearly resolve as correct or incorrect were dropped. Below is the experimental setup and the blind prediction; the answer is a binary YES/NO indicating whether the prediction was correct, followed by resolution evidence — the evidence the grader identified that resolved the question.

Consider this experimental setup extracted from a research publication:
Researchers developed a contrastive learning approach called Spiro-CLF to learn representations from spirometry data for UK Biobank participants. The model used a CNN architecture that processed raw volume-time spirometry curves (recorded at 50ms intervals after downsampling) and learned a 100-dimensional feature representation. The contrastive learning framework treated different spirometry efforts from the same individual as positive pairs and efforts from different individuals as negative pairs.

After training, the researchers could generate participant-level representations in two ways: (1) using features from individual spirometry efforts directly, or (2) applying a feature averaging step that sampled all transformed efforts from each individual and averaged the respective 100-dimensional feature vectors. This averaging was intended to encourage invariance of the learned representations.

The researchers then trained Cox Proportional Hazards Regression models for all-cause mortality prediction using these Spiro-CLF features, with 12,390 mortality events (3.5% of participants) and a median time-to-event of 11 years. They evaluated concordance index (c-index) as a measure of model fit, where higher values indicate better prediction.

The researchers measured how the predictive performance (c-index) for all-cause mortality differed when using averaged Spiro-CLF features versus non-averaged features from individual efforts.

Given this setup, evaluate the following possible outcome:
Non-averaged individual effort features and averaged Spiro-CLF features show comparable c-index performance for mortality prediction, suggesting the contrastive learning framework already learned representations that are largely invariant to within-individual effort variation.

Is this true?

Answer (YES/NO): NO